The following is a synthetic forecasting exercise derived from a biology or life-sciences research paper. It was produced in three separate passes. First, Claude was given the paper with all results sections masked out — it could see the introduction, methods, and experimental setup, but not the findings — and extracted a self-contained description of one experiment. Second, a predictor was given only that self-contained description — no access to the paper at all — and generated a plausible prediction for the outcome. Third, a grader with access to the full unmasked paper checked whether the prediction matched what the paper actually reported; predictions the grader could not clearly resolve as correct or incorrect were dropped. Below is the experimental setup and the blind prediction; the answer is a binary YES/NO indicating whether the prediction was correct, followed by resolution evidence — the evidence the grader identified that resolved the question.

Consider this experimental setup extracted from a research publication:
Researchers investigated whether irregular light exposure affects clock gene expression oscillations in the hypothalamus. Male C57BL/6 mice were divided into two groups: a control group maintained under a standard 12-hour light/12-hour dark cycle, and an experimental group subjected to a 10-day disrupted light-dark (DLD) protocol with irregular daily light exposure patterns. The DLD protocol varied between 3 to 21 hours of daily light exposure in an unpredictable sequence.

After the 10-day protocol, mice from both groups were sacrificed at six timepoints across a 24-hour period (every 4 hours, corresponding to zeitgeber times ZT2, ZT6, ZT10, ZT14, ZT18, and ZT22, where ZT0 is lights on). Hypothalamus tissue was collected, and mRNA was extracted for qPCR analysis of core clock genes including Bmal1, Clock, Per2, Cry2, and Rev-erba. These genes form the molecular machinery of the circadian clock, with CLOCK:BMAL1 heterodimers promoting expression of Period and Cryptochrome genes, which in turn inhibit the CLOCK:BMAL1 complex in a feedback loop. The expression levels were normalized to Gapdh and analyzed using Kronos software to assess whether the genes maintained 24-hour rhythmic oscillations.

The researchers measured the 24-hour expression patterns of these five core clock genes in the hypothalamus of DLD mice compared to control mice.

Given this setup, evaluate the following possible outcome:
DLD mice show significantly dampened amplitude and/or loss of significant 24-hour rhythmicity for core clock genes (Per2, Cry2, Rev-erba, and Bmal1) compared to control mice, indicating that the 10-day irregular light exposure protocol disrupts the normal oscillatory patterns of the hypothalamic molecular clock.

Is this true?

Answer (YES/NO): NO